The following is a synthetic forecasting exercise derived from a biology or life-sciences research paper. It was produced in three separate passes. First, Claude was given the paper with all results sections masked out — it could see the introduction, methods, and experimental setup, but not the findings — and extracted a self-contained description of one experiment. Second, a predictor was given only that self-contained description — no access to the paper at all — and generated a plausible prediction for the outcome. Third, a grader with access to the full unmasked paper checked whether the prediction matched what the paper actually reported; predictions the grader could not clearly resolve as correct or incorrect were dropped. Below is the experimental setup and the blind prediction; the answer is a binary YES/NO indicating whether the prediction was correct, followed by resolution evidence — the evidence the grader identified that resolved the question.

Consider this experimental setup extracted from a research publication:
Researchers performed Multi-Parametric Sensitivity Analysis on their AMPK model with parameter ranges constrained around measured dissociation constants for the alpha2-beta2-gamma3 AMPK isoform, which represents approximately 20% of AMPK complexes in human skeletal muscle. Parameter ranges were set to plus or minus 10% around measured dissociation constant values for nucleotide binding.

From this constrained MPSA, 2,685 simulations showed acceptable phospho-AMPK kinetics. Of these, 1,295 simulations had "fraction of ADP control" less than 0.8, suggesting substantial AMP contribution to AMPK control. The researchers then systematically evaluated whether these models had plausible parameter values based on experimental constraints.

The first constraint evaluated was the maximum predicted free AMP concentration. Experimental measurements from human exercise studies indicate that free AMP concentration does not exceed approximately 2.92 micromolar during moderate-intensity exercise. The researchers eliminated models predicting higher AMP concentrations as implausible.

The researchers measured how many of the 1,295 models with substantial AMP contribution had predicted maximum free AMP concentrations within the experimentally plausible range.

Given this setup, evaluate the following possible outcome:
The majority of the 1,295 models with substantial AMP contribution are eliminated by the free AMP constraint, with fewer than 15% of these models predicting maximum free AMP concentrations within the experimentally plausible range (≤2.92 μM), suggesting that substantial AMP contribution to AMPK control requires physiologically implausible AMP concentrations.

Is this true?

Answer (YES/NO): NO